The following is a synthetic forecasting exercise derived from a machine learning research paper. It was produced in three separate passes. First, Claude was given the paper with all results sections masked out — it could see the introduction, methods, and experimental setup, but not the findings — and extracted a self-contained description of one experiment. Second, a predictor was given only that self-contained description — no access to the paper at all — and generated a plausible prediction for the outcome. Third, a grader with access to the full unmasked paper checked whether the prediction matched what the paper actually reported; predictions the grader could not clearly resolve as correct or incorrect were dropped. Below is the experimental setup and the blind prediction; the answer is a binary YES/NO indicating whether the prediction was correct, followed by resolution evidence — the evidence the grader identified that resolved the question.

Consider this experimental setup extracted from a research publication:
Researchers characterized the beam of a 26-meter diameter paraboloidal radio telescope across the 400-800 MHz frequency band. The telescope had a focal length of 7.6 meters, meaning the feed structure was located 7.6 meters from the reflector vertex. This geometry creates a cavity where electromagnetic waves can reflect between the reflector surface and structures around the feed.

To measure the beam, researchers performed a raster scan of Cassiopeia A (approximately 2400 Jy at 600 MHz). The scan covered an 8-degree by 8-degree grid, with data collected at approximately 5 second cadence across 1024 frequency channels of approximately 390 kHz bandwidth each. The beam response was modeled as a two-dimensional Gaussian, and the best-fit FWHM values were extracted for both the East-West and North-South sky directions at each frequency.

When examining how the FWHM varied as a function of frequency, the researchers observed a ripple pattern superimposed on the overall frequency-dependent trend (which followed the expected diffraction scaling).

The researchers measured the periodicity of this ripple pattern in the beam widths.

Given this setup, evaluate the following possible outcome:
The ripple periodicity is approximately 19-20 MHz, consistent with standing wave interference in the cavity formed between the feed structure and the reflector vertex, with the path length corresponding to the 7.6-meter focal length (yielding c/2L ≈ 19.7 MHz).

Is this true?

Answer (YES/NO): YES